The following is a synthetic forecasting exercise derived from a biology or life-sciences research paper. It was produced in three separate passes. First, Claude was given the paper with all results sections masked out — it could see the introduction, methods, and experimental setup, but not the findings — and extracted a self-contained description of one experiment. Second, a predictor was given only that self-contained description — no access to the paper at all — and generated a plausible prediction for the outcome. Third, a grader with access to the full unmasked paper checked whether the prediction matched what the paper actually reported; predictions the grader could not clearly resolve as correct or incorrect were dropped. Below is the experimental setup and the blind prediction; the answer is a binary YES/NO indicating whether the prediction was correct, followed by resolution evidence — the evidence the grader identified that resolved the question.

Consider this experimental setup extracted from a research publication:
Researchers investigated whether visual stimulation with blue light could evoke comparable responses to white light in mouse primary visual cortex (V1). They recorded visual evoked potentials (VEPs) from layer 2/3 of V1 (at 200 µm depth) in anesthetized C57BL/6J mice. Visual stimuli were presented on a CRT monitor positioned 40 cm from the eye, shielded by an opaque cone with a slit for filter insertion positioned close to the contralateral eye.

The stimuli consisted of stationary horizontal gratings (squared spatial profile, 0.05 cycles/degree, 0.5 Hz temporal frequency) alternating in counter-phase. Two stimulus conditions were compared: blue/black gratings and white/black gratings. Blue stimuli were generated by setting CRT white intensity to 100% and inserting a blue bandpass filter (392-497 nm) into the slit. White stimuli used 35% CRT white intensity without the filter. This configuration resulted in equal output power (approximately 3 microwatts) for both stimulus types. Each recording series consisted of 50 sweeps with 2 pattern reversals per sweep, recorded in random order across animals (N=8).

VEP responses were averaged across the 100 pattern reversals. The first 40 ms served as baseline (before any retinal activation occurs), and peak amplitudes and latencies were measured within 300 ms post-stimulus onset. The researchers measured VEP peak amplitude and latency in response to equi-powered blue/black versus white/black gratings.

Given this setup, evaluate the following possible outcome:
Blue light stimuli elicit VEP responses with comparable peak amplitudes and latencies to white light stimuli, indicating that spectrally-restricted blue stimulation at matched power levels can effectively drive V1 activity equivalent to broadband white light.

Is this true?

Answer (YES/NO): YES